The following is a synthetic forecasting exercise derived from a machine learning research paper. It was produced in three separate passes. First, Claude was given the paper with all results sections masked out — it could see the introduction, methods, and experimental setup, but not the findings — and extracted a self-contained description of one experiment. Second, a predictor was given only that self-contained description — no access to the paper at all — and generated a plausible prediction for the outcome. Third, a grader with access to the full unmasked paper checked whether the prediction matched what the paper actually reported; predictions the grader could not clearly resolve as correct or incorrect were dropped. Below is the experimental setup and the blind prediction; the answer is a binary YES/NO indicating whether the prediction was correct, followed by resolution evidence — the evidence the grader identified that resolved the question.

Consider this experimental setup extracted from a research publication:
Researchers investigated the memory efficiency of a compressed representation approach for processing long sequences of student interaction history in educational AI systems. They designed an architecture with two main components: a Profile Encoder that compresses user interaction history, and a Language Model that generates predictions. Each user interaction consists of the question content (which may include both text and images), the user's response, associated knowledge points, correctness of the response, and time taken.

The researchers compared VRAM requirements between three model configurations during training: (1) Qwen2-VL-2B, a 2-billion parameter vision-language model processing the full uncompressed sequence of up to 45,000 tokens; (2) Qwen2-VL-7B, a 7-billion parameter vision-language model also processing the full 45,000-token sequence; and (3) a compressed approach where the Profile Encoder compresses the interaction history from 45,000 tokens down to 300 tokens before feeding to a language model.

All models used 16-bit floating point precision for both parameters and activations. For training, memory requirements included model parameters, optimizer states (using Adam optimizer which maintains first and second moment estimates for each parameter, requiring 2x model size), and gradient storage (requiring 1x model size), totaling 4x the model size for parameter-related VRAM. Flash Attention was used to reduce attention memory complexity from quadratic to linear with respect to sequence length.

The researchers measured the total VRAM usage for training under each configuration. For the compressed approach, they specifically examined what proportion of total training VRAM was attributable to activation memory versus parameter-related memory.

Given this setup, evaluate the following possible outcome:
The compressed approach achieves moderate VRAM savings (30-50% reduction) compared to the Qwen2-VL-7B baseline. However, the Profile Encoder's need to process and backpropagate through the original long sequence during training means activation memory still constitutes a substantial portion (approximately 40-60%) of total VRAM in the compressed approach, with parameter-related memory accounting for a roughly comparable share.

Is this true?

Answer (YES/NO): NO